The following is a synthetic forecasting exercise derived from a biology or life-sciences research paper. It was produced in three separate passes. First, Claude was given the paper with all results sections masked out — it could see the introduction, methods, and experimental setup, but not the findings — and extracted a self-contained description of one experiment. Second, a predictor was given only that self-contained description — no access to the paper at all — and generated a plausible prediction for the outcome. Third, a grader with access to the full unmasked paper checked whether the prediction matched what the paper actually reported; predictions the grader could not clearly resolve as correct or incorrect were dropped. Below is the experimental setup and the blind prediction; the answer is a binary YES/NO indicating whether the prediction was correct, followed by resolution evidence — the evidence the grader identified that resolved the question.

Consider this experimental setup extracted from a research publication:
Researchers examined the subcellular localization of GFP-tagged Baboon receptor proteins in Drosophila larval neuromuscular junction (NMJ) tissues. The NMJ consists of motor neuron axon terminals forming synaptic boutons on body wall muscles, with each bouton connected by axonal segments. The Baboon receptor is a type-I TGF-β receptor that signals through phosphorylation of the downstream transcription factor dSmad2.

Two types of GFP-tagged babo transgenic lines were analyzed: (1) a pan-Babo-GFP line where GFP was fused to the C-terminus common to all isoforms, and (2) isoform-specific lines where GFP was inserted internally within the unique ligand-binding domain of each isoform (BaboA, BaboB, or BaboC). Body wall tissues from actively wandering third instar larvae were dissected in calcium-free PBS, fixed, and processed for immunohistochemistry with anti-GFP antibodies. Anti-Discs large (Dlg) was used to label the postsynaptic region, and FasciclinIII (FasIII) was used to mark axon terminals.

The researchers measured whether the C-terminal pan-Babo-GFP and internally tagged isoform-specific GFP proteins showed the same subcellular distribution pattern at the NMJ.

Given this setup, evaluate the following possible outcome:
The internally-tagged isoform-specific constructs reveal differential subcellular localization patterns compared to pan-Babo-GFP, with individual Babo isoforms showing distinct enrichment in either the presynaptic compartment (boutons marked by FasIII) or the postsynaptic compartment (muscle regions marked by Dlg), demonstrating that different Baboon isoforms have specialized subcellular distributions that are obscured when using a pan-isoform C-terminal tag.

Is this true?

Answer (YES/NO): NO